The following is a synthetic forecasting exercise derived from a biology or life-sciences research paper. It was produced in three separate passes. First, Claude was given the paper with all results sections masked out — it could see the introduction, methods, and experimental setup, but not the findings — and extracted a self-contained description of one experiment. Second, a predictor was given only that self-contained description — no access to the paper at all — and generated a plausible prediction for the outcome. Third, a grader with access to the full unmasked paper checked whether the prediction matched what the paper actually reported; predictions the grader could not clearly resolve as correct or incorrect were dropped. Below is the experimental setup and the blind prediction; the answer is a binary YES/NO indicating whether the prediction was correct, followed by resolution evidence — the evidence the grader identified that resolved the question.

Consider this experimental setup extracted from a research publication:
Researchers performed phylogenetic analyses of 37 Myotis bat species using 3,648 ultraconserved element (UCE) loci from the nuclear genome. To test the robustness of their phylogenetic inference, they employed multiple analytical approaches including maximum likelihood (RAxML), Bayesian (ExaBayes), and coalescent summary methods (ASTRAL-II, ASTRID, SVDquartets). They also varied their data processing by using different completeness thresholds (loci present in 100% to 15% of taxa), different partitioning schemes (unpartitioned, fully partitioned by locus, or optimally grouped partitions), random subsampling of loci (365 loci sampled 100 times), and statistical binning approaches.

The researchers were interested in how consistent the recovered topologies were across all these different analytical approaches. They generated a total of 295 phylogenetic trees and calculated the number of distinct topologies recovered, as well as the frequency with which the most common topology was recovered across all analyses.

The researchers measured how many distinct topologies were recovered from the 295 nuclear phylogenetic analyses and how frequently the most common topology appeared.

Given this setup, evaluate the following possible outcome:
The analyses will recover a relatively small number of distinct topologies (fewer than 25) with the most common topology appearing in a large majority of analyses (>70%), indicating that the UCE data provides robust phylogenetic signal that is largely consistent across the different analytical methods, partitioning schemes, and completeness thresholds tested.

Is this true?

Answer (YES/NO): NO